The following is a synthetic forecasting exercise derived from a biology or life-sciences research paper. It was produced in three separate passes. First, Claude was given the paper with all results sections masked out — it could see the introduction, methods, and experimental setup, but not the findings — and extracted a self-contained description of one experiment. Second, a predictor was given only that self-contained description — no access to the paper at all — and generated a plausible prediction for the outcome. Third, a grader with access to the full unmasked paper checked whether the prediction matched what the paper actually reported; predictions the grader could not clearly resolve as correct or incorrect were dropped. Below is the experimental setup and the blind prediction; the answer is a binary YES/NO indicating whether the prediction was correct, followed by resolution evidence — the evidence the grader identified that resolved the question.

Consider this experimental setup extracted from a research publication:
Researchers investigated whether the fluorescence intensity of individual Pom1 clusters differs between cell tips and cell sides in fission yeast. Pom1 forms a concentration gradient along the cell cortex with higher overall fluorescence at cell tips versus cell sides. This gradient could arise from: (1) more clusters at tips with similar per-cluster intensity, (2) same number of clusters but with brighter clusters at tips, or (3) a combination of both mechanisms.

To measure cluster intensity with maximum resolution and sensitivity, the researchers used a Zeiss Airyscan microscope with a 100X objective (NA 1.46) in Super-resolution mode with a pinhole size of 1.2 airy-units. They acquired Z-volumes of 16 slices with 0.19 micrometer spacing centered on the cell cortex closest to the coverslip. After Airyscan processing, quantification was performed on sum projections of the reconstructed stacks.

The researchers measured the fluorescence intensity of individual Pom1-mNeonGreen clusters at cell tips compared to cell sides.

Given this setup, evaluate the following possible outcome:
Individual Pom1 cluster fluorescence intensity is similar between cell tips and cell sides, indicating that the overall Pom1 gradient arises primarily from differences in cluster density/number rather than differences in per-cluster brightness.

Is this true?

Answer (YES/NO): YES